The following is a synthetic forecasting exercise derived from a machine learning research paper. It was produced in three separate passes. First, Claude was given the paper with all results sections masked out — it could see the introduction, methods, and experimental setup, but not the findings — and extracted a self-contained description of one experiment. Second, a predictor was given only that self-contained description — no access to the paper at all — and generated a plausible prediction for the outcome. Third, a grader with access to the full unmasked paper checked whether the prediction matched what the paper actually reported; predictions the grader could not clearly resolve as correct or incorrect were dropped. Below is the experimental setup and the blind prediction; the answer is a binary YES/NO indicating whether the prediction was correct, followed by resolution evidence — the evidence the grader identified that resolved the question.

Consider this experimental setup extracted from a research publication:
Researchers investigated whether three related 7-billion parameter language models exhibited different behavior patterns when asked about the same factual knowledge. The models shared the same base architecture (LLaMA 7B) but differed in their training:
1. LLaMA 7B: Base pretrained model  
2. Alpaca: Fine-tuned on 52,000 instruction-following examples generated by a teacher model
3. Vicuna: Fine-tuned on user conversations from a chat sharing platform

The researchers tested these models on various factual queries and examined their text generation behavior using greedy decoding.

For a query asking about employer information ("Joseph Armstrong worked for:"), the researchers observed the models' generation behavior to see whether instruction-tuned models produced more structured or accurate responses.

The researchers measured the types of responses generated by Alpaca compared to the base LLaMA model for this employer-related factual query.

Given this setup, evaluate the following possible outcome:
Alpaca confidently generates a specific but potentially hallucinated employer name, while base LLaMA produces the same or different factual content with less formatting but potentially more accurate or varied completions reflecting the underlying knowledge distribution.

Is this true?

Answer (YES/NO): NO